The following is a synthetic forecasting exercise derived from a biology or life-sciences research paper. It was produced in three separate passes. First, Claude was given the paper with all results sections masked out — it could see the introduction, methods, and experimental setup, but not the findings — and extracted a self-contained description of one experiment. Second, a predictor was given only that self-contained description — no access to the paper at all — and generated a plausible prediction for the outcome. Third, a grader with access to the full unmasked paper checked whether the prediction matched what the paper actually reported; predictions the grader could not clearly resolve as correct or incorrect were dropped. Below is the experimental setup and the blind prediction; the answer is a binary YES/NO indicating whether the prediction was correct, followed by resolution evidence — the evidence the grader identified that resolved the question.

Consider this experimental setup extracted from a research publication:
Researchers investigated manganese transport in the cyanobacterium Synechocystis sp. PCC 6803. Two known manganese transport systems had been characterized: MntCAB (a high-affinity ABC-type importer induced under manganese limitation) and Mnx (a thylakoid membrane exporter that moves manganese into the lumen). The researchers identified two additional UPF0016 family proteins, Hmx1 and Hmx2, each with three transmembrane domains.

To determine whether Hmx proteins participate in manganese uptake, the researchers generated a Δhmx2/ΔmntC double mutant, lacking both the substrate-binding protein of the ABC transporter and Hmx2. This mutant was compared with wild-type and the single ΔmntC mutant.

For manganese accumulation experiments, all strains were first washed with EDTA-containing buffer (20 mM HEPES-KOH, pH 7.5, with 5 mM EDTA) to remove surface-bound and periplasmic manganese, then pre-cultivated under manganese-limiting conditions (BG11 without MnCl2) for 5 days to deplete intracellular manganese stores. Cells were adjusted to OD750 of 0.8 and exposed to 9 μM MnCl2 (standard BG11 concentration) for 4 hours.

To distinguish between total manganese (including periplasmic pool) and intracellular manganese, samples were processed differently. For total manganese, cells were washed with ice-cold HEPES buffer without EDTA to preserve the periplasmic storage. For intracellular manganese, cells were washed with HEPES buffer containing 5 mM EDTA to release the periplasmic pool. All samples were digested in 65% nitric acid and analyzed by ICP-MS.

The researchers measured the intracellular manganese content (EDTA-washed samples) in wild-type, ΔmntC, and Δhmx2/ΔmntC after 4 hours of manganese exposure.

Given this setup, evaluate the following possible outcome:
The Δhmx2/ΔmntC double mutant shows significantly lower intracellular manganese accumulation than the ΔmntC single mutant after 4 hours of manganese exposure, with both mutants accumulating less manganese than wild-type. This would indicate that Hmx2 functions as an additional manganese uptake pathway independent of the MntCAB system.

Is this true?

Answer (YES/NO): YES